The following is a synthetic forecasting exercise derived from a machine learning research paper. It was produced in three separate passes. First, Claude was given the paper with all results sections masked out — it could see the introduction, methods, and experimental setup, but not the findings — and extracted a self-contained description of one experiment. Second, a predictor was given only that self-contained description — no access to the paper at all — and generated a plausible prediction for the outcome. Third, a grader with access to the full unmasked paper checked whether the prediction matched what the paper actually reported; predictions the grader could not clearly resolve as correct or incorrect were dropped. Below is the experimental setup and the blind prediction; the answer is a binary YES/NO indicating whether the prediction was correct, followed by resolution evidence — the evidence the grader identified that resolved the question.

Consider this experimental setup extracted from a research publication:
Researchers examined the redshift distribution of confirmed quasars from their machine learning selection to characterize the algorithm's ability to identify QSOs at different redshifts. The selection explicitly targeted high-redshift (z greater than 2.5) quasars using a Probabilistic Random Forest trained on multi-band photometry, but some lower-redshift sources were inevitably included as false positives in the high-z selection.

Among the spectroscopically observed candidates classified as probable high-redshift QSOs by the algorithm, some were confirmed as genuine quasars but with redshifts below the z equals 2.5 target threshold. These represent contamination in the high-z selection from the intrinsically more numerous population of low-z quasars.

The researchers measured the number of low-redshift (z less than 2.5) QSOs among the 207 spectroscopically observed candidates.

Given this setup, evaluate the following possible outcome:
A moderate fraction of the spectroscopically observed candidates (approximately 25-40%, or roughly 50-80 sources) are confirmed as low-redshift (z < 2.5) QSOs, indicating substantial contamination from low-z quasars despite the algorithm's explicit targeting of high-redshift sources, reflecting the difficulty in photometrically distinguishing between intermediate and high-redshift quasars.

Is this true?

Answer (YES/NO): NO